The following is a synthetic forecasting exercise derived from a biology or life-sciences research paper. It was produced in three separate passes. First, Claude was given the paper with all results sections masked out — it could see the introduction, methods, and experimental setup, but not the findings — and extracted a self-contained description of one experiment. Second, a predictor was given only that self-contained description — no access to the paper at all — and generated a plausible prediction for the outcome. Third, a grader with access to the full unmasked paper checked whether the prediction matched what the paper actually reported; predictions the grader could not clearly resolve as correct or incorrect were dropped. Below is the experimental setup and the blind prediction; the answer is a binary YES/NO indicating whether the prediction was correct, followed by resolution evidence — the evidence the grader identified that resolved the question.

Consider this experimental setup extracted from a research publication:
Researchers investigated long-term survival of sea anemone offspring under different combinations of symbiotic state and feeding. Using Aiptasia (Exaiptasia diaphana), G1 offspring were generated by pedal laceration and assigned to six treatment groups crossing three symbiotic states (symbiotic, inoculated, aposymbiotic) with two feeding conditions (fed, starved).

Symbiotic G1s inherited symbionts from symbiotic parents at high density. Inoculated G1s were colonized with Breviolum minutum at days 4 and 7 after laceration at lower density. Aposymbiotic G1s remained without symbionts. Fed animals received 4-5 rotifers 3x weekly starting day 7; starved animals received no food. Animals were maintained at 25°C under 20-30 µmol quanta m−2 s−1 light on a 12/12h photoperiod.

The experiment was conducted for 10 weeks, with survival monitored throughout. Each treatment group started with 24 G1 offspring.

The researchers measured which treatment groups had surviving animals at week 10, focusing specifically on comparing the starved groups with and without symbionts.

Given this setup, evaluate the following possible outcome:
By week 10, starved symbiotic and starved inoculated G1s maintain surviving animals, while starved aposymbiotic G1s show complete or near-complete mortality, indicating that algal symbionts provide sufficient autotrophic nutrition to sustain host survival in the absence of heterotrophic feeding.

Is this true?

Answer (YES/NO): NO